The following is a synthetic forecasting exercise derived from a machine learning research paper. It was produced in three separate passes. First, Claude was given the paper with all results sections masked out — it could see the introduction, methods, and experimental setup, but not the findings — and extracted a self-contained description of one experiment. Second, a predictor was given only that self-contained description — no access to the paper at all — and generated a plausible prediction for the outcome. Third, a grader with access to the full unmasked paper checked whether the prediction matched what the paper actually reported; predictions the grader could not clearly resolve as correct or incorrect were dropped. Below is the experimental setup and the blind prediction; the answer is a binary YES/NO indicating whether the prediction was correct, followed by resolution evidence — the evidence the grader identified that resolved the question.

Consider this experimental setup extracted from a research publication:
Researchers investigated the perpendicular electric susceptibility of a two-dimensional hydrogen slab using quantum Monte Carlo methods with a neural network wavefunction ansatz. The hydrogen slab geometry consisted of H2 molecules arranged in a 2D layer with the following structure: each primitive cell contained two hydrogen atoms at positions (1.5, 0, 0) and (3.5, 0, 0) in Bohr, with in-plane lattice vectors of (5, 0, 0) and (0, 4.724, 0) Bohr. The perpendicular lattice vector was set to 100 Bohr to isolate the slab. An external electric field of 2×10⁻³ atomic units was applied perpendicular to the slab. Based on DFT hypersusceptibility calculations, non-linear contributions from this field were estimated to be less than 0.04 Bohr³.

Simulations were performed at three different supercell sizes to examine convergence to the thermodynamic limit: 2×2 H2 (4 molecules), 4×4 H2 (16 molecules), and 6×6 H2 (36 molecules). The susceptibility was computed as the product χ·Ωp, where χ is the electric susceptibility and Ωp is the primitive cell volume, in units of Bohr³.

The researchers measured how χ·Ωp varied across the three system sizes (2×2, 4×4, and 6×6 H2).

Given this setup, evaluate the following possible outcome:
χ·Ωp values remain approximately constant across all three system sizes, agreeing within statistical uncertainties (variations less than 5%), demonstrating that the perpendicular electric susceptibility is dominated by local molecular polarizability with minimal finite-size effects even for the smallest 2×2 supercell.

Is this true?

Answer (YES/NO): NO